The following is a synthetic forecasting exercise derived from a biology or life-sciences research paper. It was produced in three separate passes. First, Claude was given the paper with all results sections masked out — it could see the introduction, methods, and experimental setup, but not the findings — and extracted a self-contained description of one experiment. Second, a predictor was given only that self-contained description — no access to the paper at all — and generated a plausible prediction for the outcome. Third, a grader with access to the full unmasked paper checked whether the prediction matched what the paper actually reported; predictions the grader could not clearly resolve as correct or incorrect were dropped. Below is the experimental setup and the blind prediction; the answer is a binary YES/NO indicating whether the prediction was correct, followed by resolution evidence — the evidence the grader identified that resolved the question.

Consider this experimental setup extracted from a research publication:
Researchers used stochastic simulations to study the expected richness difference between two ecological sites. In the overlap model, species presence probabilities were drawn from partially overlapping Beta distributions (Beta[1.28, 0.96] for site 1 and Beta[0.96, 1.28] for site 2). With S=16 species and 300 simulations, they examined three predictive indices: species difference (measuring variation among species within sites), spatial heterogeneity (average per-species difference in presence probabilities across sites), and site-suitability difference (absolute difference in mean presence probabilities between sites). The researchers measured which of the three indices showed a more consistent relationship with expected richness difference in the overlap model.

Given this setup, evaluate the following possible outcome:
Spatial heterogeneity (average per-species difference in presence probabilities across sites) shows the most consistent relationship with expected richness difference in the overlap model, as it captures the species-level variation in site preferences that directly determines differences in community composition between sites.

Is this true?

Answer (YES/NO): NO